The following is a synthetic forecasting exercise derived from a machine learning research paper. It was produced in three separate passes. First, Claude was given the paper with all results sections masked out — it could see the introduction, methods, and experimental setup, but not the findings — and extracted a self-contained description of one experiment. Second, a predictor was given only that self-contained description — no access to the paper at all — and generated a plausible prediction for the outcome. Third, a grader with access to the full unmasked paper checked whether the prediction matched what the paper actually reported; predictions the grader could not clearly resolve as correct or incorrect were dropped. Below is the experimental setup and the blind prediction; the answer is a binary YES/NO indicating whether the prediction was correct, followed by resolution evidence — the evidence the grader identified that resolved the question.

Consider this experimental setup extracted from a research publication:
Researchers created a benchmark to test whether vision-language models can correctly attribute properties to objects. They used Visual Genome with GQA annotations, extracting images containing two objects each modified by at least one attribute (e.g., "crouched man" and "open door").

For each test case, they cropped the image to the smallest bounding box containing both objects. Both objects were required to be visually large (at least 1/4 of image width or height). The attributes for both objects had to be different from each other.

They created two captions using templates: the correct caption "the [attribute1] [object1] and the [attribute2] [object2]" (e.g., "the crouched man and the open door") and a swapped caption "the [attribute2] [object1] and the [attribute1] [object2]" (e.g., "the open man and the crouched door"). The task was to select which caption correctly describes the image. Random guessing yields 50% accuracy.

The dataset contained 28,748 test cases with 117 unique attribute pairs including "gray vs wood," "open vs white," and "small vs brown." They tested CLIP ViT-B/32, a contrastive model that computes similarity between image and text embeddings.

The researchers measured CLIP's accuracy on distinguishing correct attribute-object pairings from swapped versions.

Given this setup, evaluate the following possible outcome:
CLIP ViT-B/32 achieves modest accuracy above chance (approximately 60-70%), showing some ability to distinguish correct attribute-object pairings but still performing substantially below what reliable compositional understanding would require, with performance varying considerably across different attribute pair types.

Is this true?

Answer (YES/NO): NO